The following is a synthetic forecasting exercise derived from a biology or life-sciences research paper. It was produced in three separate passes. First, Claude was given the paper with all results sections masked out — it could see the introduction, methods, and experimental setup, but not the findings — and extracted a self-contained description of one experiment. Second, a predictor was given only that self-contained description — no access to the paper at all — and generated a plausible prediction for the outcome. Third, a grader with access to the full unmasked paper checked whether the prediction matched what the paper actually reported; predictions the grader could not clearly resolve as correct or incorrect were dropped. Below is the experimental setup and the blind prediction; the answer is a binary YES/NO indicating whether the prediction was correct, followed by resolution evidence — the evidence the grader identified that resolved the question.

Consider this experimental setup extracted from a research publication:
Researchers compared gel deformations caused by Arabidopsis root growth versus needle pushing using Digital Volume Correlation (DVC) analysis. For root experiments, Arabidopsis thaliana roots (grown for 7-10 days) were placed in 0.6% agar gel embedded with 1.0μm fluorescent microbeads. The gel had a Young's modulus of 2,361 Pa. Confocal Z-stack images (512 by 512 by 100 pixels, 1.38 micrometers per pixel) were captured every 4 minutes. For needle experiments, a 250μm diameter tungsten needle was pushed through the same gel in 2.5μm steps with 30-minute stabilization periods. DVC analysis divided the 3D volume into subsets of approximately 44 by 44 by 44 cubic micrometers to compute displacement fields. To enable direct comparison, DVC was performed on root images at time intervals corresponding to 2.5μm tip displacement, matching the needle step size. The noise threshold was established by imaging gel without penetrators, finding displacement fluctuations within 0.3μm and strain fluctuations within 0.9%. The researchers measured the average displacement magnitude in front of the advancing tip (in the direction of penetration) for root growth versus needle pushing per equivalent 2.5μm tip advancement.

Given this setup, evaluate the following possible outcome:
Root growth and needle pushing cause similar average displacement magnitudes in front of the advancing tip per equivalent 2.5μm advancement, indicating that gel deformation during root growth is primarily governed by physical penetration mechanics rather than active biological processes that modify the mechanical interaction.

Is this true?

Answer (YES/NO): NO